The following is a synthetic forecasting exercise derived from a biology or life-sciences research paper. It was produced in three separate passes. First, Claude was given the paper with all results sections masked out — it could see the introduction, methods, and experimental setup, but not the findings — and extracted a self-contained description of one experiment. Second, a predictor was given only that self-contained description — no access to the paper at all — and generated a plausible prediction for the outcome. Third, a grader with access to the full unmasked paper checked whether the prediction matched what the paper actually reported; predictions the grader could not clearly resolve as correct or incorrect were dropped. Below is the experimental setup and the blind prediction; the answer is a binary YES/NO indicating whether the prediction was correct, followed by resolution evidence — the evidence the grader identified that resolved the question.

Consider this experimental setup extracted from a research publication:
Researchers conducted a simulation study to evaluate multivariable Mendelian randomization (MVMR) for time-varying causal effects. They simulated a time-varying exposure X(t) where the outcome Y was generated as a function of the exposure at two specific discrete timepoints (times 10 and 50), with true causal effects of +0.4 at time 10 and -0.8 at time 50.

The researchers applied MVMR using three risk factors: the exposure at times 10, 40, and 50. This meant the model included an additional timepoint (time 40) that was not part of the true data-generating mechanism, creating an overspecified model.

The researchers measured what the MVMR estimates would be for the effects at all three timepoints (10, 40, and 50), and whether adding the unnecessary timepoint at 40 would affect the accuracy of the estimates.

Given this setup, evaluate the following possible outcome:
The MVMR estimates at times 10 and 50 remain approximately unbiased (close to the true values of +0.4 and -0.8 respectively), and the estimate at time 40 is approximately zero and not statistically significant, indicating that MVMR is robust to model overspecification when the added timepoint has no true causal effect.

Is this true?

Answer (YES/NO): YES